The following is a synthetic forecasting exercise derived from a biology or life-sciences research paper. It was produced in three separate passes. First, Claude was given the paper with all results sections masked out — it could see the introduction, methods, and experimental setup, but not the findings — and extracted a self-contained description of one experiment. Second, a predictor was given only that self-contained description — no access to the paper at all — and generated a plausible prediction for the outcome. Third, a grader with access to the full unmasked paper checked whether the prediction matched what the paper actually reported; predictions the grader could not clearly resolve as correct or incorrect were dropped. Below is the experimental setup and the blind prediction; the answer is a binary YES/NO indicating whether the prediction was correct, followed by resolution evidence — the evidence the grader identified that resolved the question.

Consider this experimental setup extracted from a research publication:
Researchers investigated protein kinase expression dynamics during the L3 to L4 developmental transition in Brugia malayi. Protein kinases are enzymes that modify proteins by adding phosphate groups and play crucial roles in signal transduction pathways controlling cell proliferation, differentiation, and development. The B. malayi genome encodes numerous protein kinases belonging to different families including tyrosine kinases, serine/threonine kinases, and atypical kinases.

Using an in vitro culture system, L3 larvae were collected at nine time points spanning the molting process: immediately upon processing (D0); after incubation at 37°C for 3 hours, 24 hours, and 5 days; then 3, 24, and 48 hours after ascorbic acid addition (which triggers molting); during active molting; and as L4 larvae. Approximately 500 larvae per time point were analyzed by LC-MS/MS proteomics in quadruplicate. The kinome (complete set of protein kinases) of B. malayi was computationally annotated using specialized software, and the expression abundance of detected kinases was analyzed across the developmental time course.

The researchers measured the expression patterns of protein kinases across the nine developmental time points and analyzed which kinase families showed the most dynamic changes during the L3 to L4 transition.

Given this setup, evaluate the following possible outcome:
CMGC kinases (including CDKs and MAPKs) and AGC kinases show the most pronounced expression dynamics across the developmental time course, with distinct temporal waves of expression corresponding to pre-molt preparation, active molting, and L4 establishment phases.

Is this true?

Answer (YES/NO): NO